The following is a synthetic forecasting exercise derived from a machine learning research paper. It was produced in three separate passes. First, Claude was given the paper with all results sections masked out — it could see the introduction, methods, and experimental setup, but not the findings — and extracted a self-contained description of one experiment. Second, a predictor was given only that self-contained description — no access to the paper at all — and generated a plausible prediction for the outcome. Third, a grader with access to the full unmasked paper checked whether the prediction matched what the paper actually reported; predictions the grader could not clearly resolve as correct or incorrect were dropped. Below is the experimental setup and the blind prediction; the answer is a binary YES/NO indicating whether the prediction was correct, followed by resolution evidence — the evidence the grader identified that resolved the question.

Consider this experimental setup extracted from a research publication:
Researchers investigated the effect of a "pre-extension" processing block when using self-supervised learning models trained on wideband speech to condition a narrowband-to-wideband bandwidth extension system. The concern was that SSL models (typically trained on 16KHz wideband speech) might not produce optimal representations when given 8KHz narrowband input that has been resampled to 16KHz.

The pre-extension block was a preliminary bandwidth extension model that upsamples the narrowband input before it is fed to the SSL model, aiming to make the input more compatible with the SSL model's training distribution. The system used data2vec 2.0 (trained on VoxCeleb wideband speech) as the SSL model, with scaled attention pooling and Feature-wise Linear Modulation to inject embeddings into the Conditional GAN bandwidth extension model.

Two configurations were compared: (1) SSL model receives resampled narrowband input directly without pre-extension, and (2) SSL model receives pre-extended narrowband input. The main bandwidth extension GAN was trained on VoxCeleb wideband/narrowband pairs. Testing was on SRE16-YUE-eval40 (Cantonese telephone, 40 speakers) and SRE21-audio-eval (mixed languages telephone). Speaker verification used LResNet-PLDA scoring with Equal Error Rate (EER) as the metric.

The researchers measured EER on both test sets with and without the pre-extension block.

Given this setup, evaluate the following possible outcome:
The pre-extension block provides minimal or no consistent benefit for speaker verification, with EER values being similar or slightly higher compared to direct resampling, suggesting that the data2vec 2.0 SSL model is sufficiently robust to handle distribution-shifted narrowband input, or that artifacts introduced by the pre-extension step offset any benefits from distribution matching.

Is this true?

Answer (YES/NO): NO